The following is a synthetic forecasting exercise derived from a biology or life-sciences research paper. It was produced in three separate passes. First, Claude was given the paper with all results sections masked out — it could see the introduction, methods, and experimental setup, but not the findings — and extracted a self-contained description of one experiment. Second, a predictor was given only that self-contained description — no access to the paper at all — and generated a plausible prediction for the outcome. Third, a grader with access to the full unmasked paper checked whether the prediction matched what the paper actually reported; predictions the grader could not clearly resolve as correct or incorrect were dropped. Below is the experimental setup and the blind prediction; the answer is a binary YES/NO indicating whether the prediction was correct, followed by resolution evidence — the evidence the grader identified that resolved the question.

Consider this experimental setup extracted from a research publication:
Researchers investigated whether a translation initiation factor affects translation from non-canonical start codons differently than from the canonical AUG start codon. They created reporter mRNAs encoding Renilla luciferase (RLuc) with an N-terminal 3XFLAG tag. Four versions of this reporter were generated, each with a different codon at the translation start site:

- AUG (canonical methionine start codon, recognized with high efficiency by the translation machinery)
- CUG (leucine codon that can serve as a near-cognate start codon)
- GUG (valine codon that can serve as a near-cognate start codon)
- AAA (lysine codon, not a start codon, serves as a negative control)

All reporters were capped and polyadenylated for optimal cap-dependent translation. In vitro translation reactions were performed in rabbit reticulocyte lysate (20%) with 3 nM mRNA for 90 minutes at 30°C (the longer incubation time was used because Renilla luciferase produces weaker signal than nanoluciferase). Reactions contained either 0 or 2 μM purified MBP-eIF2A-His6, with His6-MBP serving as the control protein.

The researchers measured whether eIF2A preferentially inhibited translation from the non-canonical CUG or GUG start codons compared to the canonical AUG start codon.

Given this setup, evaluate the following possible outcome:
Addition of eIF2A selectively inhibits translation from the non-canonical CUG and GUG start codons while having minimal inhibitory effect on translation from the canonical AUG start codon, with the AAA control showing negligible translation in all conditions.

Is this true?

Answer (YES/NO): NO